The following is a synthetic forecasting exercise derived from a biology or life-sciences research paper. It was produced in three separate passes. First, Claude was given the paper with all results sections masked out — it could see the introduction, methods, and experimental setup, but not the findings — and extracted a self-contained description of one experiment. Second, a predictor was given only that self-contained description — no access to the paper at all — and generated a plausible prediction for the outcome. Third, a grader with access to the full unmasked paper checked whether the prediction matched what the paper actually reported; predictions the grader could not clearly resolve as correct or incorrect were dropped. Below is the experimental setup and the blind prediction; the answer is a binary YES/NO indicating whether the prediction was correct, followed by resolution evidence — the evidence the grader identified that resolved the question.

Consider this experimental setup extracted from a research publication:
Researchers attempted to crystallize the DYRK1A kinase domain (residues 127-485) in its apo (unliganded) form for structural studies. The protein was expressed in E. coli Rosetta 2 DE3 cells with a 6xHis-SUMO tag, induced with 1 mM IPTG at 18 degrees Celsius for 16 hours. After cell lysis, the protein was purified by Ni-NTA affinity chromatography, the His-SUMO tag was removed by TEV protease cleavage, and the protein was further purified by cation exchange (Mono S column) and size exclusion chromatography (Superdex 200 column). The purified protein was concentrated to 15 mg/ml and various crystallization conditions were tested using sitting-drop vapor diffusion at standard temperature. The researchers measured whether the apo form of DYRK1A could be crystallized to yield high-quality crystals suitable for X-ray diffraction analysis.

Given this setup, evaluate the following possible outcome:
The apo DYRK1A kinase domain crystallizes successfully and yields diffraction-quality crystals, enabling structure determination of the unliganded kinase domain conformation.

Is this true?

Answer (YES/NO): NO